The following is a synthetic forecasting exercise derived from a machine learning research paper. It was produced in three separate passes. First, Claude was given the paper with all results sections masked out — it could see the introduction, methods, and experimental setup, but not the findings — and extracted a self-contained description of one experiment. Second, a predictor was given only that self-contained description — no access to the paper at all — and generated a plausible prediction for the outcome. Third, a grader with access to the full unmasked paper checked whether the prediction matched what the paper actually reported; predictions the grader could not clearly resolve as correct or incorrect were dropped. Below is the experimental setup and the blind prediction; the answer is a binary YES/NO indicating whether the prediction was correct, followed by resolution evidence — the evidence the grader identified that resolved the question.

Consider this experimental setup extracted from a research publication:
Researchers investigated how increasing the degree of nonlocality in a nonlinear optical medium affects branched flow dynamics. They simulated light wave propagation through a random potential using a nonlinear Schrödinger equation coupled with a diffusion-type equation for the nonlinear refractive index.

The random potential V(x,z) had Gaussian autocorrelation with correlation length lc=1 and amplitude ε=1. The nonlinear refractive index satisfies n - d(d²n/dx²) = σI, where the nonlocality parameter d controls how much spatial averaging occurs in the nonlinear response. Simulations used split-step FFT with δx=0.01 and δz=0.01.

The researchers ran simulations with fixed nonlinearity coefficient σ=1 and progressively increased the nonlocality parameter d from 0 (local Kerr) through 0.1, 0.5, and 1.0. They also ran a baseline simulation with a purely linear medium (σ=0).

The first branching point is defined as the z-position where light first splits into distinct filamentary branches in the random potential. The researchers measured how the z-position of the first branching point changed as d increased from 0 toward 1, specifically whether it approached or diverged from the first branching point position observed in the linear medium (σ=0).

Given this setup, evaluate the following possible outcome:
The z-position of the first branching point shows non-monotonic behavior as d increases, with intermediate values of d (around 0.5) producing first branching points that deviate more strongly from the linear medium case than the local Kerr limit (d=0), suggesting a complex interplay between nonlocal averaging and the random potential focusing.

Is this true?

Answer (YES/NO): NO